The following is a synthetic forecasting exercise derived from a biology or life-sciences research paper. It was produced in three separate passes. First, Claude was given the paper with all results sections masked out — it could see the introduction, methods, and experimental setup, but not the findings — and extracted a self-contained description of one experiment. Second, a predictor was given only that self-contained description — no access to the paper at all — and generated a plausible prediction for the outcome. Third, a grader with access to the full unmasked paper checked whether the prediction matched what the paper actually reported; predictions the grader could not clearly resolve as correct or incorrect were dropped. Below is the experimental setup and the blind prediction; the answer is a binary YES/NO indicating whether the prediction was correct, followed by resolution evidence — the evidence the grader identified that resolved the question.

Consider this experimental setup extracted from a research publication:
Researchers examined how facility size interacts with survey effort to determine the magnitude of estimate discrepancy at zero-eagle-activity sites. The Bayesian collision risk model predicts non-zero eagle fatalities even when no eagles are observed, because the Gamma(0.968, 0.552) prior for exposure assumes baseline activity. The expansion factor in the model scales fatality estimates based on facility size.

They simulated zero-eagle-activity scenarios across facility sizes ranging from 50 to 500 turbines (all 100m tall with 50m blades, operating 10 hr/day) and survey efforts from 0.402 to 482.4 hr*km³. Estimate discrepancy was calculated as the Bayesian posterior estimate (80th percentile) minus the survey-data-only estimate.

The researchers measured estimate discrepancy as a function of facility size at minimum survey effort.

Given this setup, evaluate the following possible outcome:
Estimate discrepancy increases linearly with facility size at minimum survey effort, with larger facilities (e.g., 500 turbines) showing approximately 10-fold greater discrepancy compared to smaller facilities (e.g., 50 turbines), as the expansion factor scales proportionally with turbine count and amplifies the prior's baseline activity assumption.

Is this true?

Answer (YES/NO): YES